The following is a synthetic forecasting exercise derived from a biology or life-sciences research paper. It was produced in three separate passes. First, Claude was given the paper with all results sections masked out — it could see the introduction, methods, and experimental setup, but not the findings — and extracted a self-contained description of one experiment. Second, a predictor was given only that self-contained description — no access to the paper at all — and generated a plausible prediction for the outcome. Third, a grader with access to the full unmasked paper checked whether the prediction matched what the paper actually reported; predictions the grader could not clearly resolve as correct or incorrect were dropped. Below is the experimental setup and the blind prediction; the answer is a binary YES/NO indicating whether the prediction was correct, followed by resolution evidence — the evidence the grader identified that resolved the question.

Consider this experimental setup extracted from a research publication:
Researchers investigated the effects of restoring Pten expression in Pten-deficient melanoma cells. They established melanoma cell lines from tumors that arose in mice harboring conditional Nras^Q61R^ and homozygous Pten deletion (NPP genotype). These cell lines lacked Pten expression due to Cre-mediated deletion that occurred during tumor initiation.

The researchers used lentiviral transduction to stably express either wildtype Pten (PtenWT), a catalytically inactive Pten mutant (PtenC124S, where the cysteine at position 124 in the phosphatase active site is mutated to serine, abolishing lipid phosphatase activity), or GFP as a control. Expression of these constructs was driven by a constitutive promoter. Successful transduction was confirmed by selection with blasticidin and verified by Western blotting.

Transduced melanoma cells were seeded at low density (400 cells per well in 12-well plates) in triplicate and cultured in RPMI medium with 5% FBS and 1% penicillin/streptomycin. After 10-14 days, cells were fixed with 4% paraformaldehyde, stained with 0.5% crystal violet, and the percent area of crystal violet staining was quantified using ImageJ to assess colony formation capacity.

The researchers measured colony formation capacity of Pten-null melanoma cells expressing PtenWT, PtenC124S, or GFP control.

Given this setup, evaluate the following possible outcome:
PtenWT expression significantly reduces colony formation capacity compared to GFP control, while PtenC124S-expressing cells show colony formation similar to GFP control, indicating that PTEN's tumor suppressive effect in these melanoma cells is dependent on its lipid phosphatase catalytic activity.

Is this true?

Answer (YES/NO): YES